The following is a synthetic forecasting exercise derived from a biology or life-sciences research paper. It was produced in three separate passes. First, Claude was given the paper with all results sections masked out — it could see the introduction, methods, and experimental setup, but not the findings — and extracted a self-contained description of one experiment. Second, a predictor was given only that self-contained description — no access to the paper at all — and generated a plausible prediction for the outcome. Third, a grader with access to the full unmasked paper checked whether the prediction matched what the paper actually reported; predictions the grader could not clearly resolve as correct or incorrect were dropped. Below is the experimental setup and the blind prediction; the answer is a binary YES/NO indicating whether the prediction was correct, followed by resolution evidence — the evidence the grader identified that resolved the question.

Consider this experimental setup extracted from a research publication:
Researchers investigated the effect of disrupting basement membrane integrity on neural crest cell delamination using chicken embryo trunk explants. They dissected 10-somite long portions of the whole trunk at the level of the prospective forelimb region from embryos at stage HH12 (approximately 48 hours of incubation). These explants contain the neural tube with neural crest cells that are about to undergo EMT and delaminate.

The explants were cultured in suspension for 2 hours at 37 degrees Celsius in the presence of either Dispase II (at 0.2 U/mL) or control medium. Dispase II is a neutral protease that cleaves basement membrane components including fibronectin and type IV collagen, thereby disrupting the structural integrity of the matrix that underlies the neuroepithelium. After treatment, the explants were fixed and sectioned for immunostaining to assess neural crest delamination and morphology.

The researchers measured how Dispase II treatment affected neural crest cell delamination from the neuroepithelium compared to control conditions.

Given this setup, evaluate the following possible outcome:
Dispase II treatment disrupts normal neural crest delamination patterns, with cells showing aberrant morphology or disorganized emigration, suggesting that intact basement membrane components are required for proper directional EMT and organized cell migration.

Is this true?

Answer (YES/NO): YES